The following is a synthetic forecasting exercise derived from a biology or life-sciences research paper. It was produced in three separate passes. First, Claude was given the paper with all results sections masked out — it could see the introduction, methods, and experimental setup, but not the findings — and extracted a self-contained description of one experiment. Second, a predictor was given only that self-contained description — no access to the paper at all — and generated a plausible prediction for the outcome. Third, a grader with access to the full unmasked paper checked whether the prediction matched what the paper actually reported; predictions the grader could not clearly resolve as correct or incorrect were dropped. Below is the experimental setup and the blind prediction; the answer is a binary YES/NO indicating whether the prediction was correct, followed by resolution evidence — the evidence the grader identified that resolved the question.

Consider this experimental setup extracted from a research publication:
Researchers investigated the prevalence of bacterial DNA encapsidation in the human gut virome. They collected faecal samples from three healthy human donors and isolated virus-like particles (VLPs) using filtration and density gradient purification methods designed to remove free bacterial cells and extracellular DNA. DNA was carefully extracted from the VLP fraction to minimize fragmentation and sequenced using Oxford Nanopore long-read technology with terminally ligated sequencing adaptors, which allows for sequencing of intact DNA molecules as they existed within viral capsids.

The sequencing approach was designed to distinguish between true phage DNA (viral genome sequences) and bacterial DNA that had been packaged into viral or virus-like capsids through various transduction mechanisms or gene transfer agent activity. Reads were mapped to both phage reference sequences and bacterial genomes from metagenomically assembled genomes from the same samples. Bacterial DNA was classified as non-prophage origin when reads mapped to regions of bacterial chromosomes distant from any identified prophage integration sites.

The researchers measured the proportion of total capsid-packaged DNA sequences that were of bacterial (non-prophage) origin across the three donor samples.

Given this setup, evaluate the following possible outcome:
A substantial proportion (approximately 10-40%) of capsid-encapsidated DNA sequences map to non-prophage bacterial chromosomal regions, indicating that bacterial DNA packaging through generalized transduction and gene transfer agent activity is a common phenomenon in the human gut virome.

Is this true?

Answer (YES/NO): NO